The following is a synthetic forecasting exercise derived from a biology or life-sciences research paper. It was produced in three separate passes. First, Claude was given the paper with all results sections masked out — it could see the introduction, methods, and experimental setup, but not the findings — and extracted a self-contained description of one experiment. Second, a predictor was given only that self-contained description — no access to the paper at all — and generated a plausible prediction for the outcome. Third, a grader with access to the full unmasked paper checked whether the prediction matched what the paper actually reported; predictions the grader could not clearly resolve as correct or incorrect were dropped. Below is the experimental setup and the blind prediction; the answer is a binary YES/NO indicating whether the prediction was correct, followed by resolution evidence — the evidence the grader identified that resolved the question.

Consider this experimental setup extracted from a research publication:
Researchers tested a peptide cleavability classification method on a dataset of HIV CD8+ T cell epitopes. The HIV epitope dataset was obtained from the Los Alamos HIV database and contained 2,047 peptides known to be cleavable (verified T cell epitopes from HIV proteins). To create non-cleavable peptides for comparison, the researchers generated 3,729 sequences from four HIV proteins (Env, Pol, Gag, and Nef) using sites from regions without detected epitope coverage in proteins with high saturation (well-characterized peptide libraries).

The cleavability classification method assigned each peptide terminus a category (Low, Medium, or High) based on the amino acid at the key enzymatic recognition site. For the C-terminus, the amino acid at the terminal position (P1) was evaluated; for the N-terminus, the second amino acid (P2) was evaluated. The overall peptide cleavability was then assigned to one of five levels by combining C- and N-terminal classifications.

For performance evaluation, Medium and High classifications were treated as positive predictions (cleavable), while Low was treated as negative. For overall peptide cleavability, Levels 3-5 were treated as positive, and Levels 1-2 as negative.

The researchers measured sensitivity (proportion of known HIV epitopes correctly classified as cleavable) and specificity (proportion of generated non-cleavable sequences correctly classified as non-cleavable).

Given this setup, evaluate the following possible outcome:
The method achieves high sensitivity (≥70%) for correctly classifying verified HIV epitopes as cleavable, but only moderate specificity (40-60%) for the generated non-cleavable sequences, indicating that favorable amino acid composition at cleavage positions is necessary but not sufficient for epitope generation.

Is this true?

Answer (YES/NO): NO